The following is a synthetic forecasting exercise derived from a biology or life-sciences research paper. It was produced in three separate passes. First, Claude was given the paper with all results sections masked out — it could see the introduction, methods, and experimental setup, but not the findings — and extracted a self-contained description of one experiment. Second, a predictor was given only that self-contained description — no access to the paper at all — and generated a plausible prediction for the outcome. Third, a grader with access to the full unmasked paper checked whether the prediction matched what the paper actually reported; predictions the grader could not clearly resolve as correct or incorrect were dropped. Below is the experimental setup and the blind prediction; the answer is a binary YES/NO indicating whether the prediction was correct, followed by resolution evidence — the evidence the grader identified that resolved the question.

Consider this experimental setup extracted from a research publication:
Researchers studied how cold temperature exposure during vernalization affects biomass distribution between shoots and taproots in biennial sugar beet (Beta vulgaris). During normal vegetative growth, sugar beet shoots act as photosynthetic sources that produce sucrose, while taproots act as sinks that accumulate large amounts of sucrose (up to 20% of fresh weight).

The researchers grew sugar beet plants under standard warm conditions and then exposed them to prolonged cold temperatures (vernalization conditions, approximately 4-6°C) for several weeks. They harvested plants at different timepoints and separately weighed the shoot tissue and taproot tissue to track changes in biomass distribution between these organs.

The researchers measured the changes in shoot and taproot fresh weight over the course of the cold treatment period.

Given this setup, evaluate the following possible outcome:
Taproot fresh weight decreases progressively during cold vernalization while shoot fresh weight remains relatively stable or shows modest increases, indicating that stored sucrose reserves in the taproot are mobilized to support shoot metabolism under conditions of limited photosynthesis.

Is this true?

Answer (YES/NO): YES